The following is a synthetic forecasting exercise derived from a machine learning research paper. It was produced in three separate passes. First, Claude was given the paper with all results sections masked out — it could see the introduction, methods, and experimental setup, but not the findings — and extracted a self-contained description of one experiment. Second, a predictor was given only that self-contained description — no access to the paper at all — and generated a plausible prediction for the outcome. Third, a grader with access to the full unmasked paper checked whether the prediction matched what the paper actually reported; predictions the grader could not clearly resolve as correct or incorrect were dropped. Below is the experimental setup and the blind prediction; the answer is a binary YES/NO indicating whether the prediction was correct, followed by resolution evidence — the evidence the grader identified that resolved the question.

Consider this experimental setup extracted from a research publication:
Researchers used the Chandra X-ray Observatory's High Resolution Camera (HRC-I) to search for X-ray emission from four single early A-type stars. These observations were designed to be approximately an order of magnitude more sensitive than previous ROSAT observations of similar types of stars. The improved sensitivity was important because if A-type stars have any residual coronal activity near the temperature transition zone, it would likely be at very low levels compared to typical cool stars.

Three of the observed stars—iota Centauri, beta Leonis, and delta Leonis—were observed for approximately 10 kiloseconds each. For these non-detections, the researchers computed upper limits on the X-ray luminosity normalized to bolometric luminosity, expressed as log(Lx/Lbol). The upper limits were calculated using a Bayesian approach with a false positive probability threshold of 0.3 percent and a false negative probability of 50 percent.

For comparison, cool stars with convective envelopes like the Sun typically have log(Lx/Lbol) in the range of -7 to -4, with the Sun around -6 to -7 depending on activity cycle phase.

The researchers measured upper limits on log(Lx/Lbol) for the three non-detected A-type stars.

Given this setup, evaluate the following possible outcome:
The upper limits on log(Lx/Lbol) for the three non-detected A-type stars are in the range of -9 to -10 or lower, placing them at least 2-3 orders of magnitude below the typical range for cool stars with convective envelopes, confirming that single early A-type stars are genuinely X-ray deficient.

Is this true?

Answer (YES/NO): NO